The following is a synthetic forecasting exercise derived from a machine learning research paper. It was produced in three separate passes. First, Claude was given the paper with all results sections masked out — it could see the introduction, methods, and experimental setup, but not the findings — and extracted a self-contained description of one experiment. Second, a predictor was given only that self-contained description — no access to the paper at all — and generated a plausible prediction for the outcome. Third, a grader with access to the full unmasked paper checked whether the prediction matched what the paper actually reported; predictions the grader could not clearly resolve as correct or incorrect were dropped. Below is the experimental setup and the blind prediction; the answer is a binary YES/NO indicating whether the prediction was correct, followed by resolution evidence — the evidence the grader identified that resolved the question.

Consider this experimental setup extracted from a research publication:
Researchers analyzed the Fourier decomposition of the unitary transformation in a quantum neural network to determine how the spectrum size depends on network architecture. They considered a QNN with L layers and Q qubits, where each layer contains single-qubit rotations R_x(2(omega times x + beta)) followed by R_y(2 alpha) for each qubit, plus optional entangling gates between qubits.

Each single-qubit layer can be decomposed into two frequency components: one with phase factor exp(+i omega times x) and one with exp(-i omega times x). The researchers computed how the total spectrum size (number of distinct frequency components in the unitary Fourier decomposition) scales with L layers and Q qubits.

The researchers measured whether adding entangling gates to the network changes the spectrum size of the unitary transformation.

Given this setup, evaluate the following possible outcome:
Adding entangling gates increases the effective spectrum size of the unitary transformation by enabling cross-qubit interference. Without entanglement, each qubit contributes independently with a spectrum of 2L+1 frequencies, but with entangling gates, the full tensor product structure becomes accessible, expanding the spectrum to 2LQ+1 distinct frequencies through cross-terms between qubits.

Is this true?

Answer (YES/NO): NO